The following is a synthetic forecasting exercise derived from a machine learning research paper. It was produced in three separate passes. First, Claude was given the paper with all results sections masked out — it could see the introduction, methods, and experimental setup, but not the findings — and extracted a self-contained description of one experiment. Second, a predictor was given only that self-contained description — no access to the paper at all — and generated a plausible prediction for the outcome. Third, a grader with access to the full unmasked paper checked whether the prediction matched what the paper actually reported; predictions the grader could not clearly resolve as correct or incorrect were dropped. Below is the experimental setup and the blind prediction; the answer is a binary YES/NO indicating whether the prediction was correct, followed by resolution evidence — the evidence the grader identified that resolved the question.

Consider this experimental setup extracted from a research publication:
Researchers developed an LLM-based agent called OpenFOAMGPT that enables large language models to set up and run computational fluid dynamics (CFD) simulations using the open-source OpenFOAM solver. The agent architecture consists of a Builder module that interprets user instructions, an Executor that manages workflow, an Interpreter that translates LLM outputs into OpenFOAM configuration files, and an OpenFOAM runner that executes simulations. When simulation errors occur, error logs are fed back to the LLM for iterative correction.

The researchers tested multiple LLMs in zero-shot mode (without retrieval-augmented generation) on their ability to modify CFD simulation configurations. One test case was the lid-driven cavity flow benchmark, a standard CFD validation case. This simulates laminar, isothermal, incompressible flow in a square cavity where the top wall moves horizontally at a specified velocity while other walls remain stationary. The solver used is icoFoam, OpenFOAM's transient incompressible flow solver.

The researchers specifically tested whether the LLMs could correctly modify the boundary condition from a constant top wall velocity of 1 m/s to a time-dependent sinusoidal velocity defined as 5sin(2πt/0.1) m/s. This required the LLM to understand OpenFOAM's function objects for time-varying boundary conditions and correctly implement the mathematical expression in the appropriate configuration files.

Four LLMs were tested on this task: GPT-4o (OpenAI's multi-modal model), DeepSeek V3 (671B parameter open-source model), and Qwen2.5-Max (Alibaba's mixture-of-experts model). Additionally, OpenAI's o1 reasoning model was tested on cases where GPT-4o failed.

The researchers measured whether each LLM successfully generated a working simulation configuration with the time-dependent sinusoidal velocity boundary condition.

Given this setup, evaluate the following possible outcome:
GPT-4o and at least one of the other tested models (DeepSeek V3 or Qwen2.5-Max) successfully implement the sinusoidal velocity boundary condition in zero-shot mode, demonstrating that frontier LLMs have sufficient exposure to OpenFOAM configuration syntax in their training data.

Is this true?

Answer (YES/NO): NO